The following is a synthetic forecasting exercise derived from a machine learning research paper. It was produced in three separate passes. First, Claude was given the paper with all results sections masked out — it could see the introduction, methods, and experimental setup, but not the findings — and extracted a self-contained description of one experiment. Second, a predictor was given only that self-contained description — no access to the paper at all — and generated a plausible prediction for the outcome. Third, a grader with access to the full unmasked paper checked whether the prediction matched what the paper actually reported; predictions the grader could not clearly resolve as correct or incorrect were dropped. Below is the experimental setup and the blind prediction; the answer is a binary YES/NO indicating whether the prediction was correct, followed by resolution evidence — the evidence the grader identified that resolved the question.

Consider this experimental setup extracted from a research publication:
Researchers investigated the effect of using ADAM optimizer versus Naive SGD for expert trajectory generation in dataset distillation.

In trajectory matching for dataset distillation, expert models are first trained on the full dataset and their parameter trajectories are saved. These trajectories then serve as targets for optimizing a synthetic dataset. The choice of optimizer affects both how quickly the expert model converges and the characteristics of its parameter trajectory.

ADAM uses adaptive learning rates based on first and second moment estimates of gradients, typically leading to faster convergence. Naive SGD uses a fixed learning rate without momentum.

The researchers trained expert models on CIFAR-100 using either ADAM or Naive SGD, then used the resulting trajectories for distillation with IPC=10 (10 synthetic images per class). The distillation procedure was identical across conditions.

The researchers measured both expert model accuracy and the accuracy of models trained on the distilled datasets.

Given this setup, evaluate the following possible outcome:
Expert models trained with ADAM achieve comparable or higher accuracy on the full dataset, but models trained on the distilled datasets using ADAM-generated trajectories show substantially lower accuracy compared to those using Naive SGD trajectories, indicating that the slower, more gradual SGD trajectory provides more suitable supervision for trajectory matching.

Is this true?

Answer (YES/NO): YES